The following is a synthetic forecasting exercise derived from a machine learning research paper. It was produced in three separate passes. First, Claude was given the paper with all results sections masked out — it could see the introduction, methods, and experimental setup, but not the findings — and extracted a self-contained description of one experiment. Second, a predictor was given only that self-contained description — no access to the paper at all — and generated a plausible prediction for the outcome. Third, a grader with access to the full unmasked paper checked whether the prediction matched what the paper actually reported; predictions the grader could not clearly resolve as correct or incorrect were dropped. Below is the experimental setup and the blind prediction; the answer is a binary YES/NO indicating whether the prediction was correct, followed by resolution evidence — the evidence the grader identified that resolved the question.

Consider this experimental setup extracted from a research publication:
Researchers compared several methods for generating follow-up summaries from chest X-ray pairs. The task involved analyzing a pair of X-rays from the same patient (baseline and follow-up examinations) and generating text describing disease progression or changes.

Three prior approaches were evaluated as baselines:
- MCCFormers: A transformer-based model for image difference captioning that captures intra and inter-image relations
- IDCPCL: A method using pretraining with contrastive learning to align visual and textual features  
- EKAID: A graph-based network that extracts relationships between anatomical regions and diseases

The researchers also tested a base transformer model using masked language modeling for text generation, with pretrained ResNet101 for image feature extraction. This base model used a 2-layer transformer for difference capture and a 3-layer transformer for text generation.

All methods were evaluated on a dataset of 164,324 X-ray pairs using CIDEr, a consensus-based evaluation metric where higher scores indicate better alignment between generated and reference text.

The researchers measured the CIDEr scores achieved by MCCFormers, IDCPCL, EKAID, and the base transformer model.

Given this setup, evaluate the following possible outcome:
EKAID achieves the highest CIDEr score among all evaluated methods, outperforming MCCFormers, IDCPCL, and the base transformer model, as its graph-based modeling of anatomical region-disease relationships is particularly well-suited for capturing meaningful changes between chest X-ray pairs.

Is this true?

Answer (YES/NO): YES